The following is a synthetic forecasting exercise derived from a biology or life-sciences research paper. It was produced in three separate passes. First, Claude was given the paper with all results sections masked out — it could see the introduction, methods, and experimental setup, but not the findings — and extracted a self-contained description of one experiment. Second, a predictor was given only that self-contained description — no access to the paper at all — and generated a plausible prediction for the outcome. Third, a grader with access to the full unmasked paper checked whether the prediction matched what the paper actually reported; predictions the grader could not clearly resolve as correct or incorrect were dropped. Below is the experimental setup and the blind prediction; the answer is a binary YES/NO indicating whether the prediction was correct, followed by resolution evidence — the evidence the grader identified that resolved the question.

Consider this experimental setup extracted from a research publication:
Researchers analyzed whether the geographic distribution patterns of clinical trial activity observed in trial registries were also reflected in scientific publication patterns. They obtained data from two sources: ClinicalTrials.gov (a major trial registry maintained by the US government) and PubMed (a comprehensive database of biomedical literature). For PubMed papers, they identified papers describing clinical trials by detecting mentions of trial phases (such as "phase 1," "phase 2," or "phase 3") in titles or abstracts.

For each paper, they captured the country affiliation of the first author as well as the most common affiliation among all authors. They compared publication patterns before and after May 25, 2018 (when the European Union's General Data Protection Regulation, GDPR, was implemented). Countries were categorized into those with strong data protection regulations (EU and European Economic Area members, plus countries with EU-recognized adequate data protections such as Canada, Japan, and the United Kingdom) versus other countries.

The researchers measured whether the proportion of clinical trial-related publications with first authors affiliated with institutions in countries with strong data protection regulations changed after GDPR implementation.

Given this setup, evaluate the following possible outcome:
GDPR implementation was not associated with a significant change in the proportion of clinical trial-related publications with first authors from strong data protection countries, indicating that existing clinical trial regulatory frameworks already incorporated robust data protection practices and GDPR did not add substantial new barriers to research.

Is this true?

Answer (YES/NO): YES